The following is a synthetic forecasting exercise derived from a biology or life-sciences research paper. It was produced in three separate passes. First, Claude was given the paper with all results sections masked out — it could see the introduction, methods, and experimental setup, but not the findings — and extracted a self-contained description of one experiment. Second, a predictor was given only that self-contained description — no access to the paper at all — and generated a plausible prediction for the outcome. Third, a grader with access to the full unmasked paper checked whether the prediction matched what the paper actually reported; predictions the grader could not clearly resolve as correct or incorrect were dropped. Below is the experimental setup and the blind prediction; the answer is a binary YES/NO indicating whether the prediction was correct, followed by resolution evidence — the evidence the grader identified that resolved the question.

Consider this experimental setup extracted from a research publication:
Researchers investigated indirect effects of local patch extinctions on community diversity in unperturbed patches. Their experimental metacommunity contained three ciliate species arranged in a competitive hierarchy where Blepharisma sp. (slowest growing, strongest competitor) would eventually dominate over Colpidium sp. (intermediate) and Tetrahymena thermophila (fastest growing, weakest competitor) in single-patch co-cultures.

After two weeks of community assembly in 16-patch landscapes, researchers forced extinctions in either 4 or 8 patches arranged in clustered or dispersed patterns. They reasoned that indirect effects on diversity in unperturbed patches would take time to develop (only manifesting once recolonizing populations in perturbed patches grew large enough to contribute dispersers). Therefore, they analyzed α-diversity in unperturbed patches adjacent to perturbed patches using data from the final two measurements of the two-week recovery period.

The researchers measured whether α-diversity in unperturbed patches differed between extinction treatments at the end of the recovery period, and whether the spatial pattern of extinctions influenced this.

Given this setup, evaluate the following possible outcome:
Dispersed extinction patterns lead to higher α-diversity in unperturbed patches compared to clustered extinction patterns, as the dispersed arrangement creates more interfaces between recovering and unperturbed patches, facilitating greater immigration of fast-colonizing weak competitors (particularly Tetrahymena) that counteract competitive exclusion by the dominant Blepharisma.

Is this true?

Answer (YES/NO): YES